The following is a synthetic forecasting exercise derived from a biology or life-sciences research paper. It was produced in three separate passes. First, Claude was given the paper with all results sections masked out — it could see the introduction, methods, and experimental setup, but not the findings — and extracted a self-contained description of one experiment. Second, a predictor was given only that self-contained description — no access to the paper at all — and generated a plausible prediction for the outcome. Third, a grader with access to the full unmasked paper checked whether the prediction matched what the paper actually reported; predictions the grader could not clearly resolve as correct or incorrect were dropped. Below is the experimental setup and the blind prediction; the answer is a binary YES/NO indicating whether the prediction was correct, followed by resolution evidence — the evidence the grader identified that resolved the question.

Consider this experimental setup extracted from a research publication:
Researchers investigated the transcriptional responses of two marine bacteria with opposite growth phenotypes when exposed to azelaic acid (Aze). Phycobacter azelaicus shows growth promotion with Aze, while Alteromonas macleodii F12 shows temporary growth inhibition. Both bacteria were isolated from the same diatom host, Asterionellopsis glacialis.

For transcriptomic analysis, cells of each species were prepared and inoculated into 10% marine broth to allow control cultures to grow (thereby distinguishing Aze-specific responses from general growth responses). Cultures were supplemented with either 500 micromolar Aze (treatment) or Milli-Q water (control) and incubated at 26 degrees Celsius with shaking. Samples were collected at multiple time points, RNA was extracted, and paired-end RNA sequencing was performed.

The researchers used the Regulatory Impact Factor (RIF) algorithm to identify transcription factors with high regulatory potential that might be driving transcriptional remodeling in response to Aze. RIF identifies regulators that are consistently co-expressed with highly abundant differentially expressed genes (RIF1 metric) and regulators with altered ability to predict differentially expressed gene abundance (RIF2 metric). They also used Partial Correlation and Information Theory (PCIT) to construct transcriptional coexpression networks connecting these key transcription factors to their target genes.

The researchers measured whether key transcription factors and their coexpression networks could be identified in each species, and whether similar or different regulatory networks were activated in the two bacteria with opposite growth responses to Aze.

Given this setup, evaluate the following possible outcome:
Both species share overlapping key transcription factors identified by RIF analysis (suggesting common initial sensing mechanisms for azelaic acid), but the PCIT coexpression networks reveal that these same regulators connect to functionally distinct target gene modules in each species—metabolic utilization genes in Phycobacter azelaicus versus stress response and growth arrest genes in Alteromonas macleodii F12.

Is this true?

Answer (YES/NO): NO